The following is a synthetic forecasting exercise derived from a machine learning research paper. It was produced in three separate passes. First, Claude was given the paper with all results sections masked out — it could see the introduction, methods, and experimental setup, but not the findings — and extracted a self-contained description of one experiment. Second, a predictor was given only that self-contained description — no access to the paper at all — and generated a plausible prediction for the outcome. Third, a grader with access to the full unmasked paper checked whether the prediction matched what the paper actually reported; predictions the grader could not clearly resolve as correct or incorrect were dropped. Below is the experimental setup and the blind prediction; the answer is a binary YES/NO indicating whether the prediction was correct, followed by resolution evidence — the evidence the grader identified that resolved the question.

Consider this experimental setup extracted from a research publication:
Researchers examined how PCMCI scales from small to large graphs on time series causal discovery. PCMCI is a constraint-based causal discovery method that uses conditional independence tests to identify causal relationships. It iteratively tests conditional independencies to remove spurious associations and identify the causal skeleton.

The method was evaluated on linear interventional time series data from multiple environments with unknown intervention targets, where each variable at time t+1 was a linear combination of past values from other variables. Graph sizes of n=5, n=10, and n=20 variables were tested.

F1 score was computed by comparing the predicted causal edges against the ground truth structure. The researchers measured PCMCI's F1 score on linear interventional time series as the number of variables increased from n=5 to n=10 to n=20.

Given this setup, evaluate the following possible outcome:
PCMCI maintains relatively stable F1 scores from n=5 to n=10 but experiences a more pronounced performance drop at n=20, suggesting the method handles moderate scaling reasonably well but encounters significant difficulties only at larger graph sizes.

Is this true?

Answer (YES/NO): NO